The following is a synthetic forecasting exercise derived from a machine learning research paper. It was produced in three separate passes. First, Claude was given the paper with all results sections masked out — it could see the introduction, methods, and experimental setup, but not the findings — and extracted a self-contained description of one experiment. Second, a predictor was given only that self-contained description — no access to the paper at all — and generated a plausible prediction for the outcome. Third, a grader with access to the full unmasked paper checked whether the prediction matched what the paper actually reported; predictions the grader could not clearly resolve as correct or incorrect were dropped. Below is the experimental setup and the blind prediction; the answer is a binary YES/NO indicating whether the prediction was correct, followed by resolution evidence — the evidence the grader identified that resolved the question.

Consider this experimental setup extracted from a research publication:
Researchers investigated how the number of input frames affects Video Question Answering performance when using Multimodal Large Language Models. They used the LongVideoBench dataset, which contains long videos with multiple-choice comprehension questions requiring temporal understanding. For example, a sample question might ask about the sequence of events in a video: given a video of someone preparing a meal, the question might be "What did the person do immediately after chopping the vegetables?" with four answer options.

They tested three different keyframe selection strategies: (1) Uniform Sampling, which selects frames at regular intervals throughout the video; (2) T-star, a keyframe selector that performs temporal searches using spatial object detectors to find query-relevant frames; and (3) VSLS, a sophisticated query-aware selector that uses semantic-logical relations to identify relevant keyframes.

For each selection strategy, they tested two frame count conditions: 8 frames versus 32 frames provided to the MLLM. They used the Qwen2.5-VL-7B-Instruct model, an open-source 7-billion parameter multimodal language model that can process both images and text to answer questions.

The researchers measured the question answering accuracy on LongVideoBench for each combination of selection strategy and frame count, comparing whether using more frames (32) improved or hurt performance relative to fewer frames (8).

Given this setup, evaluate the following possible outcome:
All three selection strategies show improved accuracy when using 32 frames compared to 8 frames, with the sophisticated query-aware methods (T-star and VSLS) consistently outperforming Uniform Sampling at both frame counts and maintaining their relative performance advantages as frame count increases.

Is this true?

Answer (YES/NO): NO